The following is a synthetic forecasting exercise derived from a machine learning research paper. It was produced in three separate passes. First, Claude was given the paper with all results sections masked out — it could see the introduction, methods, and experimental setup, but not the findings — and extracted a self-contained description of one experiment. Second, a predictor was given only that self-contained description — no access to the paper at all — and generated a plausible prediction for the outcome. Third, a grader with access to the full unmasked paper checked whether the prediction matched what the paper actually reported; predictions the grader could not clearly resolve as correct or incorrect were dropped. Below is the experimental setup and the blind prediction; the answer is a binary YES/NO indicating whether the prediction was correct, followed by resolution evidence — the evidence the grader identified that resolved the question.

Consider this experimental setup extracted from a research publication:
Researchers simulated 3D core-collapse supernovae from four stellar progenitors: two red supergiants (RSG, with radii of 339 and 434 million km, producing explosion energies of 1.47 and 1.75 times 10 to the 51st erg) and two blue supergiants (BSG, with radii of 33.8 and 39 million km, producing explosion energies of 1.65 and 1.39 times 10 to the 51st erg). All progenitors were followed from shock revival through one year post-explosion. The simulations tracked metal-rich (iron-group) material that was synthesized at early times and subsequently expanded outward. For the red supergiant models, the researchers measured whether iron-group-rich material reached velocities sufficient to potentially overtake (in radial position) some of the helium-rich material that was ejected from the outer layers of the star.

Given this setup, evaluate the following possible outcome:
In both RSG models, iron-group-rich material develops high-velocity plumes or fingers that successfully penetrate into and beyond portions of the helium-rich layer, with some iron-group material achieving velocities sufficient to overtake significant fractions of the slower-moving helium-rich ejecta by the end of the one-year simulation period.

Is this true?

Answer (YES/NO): YES